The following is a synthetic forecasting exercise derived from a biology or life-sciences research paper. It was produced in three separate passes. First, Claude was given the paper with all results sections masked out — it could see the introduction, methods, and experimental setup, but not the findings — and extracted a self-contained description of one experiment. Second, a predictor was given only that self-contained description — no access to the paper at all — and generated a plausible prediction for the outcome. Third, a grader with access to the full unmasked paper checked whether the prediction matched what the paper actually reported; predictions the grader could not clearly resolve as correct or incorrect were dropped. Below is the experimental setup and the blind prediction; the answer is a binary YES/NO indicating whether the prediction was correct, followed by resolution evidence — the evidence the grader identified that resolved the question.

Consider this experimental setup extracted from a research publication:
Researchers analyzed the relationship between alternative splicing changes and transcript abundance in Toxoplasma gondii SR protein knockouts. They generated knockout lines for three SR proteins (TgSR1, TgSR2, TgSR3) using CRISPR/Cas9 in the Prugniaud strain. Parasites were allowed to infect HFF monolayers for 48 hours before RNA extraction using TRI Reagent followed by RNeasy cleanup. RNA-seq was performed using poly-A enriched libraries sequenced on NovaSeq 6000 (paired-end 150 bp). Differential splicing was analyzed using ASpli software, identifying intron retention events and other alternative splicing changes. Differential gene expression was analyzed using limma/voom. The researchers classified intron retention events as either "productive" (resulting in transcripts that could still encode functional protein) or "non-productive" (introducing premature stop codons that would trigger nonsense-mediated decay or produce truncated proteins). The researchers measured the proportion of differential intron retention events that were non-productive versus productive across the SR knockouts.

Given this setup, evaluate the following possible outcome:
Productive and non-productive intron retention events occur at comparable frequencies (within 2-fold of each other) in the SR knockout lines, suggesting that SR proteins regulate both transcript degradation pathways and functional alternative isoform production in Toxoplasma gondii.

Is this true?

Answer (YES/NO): NO